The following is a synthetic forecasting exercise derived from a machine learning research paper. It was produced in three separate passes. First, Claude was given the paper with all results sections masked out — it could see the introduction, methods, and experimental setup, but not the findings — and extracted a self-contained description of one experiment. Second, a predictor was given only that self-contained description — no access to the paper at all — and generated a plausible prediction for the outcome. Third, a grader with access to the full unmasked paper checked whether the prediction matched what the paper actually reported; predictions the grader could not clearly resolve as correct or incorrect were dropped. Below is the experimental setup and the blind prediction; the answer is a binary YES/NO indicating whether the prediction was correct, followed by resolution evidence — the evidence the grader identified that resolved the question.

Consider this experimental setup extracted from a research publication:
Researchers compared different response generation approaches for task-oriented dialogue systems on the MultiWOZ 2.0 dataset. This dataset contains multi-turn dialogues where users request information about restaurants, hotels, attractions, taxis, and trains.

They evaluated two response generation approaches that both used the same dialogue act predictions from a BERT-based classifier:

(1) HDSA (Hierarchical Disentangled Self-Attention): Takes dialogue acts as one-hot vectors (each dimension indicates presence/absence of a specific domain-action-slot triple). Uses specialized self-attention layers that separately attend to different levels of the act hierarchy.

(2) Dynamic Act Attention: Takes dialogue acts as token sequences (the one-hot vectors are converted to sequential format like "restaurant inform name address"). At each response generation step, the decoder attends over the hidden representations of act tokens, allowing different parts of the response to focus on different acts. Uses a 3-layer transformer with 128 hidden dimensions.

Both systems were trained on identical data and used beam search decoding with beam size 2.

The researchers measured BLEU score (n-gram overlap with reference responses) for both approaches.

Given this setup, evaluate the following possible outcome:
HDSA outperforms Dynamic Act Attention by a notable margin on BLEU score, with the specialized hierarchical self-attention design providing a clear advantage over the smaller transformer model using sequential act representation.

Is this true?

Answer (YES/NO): YES